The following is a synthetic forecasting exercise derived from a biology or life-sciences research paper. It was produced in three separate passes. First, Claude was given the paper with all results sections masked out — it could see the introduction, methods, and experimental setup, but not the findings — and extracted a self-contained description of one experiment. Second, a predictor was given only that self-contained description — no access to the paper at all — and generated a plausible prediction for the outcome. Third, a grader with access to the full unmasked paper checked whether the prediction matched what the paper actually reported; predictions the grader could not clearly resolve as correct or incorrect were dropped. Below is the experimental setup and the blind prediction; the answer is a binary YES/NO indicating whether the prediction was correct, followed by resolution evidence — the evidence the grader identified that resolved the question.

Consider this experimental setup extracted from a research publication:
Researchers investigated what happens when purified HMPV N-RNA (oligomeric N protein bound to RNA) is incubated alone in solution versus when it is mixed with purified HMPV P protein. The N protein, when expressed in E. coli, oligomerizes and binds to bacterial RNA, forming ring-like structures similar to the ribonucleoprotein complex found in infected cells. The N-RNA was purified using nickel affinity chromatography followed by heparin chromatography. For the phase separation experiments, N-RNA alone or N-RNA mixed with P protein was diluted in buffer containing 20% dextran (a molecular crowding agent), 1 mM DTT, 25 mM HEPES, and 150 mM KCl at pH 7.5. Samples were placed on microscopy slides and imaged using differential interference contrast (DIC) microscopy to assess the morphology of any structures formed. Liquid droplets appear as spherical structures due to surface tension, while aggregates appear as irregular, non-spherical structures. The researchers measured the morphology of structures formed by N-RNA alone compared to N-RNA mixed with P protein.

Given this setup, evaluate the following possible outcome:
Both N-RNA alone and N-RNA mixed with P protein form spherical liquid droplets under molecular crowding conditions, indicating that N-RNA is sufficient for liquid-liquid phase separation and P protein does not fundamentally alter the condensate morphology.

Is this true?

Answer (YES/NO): NO